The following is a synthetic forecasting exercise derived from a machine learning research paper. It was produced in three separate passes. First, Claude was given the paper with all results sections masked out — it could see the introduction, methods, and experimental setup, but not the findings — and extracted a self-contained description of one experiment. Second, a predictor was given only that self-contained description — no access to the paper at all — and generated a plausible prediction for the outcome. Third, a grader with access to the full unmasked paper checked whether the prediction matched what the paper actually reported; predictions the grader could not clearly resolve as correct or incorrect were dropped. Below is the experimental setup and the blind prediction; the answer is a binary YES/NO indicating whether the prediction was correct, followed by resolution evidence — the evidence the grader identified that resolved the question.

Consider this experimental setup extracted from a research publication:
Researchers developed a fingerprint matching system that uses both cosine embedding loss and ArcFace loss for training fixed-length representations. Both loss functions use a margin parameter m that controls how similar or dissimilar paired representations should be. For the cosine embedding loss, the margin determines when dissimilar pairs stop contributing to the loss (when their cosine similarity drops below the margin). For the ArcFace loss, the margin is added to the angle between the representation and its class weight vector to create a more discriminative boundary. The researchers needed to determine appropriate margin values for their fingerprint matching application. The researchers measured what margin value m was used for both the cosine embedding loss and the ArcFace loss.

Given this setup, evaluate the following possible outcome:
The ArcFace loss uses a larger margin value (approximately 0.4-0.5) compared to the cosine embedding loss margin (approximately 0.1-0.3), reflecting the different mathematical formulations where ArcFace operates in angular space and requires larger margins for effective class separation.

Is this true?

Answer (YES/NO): NO